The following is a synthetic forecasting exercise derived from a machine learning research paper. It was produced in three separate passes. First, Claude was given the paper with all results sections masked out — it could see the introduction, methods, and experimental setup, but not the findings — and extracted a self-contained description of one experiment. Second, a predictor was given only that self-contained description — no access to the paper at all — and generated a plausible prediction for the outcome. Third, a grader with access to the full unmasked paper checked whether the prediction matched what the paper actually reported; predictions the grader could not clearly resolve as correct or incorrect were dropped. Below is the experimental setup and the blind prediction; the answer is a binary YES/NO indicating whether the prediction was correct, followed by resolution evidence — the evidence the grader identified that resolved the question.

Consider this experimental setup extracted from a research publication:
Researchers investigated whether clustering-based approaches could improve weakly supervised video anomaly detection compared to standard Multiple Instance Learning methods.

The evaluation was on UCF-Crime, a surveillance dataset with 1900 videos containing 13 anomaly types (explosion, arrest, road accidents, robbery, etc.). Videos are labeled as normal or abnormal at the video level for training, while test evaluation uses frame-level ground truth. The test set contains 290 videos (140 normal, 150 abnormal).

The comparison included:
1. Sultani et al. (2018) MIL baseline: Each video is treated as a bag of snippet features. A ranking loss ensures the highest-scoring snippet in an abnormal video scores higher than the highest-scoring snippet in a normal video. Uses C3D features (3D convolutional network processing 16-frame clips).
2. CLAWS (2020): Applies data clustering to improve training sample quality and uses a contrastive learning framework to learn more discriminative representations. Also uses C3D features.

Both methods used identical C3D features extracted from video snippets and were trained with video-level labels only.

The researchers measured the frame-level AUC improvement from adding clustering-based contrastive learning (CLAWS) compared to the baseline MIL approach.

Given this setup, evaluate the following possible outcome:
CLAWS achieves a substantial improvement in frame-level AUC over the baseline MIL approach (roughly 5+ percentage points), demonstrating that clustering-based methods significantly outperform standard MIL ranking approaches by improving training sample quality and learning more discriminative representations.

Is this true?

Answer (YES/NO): YES